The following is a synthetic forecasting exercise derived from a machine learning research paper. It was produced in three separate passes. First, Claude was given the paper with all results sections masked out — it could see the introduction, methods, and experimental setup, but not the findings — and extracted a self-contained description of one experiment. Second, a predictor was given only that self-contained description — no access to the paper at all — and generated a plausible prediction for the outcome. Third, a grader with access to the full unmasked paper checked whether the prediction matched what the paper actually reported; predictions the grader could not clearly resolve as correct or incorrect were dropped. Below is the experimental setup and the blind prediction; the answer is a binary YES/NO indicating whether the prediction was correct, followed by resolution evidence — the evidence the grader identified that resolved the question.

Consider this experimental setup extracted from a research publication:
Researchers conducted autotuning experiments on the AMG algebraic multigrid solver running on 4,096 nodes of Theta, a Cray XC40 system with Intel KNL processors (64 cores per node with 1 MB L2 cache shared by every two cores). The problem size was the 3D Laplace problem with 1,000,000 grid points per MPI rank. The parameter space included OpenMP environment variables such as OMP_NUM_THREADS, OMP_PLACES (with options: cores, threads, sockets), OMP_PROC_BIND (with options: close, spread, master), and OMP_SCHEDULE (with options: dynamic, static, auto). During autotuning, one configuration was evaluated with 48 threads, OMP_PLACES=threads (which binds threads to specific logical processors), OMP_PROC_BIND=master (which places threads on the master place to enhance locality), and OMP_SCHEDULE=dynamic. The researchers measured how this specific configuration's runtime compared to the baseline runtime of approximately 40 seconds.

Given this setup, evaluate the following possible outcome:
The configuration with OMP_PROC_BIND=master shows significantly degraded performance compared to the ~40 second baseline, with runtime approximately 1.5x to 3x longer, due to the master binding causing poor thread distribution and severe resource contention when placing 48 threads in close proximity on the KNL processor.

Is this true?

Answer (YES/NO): NO